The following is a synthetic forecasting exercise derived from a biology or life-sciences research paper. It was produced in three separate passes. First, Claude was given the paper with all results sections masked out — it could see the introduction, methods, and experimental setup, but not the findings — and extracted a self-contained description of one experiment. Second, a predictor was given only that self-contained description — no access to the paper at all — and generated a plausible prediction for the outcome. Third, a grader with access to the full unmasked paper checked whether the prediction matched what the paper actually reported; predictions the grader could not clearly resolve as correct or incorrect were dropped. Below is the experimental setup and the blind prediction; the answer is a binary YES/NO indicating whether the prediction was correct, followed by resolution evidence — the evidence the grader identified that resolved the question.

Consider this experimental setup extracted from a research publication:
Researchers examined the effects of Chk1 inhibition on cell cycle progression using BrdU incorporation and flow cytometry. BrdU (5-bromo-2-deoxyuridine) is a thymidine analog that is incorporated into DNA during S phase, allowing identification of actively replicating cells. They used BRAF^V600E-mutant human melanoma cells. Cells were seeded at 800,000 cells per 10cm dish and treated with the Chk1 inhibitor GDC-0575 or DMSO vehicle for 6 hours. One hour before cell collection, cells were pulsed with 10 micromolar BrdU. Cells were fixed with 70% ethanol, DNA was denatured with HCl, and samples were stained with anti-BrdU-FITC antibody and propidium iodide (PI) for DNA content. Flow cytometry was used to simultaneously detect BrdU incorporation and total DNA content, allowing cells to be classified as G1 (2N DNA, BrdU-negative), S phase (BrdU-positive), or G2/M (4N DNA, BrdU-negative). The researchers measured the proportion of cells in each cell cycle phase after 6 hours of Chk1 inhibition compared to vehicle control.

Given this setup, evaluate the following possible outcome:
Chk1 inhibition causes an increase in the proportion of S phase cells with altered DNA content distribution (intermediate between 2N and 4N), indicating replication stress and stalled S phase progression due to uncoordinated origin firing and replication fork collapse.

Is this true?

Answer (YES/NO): NO